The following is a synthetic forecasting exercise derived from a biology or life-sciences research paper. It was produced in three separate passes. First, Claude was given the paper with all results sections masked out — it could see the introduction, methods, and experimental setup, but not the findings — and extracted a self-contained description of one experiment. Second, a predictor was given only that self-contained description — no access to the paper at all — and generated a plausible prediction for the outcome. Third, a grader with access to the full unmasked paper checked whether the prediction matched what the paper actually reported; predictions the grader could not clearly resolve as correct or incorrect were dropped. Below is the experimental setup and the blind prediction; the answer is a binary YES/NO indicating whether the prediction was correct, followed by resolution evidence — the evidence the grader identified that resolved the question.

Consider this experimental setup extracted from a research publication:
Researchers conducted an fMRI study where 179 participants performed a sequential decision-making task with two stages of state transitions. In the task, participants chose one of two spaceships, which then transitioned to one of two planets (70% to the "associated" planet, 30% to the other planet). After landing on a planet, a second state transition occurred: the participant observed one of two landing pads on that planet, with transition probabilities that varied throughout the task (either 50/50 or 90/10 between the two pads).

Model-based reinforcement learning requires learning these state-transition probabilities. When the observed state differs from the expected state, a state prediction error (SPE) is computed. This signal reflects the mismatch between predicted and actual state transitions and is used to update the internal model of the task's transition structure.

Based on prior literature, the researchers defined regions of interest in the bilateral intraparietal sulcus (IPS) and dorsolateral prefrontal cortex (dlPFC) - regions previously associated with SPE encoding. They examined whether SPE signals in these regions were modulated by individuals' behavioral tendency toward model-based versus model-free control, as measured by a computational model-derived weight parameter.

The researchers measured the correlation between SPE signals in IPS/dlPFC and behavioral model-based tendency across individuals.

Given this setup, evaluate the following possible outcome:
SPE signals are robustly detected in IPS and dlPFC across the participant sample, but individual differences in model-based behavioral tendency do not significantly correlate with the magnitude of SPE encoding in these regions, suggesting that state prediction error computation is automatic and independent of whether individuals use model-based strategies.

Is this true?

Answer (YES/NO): NO